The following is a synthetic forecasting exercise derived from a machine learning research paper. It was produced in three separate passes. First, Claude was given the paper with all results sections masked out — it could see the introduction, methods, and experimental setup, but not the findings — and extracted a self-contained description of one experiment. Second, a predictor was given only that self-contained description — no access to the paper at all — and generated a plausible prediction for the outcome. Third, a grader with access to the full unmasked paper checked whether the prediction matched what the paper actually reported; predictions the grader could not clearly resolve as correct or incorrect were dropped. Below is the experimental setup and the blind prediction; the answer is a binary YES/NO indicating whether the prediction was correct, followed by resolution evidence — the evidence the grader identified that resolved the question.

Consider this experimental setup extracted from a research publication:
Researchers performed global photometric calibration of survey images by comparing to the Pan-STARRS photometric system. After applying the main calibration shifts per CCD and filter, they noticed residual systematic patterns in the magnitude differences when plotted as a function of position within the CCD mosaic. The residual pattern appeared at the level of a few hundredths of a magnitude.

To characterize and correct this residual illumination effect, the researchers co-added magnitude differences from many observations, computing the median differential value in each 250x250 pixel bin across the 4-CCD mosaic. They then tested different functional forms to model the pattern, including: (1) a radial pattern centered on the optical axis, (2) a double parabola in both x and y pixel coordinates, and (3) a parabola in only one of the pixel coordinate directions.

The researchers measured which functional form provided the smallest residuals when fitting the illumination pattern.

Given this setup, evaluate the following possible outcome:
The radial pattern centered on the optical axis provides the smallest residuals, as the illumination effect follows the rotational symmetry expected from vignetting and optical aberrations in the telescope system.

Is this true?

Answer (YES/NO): NO